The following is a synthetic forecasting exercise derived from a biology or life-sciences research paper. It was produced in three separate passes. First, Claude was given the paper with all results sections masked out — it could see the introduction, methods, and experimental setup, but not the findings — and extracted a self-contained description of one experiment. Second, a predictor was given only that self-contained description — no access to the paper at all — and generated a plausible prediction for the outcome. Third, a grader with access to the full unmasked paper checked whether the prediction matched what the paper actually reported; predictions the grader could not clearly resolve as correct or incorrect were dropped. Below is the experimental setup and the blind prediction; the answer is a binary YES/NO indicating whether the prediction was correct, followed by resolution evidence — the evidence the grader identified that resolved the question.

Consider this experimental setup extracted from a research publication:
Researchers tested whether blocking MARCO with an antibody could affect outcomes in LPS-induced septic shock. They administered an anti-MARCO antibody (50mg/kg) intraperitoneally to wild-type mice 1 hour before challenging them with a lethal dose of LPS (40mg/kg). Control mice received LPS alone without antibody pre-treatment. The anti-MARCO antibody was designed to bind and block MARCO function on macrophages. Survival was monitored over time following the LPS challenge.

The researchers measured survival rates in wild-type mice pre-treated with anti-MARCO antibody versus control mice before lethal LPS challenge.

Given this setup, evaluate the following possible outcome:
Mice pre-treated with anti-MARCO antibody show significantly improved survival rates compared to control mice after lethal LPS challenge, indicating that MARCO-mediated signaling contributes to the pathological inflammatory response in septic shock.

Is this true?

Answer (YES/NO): NO